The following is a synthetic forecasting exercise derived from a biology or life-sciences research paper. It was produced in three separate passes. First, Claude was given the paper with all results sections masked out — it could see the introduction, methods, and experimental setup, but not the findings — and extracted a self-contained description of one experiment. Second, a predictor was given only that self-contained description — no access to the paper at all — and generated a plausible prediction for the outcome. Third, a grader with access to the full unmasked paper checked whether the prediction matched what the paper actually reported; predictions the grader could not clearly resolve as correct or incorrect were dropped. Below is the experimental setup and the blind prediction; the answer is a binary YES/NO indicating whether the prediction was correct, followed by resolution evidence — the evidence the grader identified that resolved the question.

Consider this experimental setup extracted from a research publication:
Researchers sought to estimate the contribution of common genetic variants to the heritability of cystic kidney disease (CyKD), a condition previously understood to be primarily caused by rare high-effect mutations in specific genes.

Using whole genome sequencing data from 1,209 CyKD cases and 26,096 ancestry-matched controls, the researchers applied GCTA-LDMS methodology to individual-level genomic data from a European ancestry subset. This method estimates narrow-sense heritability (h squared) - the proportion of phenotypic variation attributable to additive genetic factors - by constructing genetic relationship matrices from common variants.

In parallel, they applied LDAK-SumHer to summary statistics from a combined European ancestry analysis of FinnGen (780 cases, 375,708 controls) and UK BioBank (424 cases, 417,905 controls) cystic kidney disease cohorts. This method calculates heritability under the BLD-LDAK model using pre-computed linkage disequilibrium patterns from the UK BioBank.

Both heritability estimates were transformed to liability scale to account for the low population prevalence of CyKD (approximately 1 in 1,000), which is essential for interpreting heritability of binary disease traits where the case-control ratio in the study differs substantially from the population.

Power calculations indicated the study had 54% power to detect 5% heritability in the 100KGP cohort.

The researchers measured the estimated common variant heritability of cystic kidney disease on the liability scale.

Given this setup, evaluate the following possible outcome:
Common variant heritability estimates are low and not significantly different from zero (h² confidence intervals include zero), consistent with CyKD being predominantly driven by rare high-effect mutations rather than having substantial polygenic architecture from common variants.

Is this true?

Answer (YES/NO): YES